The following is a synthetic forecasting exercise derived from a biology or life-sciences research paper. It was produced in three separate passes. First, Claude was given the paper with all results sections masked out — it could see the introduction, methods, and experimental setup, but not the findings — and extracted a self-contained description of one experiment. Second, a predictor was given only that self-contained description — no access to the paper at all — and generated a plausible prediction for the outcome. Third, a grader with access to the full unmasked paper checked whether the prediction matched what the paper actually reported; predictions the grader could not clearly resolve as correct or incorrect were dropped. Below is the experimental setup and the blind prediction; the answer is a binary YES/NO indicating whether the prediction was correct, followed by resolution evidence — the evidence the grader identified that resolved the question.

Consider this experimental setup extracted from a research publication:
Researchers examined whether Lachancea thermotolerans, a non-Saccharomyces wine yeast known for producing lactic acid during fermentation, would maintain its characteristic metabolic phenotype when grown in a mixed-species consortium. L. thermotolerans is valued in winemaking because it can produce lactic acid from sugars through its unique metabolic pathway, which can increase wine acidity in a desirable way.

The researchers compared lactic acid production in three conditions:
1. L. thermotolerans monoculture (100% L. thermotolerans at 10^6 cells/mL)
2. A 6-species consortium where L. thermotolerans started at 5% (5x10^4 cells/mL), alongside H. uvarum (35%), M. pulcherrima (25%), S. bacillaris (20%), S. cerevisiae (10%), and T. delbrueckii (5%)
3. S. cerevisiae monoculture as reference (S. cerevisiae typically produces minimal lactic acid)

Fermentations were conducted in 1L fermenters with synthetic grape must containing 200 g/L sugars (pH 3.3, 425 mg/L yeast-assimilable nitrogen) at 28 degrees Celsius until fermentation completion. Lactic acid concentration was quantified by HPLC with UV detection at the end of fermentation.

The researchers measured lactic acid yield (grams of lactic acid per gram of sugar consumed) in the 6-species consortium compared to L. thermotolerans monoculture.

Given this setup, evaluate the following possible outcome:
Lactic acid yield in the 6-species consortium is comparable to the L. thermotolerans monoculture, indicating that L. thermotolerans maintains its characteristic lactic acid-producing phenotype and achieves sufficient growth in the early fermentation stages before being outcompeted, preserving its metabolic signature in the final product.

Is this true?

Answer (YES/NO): NO